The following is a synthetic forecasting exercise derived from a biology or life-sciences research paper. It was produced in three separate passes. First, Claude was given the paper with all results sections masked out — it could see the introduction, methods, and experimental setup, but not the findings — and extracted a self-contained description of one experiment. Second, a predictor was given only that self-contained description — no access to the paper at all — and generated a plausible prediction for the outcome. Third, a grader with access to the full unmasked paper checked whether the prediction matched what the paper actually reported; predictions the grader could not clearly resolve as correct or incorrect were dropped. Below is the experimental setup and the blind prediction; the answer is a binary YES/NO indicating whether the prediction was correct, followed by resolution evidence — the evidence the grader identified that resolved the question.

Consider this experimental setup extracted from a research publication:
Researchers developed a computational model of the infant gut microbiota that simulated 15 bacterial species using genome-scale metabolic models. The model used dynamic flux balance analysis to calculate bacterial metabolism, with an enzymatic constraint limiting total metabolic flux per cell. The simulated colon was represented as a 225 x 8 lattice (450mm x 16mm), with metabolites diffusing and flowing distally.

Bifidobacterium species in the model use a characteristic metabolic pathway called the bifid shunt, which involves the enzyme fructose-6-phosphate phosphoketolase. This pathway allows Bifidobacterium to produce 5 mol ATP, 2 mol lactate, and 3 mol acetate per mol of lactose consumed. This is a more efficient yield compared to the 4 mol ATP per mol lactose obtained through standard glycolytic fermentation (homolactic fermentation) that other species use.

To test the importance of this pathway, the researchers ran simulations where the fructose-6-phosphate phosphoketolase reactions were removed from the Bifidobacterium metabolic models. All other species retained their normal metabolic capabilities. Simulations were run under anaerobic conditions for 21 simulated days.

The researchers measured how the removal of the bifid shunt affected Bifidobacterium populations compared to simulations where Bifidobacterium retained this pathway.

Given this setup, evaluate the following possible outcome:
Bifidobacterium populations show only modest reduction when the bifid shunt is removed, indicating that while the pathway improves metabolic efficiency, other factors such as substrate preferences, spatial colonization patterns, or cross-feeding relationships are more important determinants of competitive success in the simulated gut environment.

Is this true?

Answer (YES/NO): NO